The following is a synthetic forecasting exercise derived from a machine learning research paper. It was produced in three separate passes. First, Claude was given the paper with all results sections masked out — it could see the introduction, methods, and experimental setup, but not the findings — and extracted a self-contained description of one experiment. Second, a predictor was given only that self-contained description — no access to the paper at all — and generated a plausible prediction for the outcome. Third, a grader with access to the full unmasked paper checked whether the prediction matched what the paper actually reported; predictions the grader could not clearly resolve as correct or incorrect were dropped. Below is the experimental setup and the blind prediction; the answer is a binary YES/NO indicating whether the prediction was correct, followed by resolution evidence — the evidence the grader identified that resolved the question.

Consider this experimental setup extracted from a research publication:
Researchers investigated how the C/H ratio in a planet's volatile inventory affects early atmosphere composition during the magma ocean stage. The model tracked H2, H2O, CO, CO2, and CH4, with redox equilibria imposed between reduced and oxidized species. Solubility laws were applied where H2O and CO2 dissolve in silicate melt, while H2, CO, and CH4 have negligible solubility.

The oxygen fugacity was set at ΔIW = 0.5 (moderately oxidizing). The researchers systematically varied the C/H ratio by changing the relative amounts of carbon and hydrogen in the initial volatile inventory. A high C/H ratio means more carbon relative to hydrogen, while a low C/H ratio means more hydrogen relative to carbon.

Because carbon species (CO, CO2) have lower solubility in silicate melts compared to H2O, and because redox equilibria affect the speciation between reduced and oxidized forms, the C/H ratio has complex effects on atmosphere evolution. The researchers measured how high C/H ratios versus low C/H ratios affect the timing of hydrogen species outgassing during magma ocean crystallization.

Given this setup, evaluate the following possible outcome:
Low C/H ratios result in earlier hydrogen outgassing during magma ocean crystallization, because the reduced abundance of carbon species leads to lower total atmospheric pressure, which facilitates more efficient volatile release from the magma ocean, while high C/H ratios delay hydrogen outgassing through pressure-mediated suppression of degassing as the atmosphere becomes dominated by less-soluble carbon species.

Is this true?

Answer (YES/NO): NO